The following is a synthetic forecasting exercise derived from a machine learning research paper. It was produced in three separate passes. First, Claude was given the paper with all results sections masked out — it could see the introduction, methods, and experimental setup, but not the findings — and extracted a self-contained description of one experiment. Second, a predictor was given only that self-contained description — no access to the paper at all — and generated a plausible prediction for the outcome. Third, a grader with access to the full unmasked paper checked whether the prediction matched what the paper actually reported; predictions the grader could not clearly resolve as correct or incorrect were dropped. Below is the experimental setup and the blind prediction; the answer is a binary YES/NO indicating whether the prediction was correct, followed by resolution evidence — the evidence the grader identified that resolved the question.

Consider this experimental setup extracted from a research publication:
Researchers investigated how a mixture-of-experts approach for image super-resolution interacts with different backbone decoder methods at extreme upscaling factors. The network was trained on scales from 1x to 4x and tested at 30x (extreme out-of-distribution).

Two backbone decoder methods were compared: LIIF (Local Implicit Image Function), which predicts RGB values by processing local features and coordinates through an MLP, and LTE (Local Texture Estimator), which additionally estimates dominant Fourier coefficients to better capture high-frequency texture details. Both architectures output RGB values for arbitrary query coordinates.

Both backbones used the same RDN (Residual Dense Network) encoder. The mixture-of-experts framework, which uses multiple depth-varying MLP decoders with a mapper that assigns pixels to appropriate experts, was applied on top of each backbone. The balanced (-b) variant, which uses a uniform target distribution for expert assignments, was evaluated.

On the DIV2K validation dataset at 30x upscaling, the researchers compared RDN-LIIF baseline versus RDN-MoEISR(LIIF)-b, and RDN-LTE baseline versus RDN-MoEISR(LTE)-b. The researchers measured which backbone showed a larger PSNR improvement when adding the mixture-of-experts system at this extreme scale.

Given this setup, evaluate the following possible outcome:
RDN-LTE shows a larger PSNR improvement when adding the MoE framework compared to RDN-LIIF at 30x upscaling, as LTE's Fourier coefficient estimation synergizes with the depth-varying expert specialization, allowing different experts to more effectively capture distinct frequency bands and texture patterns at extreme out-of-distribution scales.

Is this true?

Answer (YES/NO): NO